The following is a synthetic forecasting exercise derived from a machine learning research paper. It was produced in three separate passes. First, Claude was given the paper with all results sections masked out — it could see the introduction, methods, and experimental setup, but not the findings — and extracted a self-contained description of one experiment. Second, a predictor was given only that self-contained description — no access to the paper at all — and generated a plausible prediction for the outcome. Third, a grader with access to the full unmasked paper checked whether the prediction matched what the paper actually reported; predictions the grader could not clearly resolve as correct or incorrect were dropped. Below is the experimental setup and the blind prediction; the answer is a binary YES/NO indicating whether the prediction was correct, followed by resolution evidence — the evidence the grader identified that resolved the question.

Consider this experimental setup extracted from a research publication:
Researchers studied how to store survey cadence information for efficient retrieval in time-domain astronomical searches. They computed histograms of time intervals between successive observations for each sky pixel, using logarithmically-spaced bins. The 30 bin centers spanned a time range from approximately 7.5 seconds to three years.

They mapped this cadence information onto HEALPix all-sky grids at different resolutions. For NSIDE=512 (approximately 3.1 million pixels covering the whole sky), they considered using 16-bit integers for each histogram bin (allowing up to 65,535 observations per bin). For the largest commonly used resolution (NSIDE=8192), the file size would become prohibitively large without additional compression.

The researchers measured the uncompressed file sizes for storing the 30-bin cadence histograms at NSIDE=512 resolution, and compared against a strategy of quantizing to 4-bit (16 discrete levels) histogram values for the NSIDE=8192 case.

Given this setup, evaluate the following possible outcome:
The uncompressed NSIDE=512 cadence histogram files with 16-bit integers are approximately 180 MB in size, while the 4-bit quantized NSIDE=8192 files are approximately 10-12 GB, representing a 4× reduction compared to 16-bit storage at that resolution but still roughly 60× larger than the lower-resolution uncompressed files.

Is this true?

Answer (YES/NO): NO